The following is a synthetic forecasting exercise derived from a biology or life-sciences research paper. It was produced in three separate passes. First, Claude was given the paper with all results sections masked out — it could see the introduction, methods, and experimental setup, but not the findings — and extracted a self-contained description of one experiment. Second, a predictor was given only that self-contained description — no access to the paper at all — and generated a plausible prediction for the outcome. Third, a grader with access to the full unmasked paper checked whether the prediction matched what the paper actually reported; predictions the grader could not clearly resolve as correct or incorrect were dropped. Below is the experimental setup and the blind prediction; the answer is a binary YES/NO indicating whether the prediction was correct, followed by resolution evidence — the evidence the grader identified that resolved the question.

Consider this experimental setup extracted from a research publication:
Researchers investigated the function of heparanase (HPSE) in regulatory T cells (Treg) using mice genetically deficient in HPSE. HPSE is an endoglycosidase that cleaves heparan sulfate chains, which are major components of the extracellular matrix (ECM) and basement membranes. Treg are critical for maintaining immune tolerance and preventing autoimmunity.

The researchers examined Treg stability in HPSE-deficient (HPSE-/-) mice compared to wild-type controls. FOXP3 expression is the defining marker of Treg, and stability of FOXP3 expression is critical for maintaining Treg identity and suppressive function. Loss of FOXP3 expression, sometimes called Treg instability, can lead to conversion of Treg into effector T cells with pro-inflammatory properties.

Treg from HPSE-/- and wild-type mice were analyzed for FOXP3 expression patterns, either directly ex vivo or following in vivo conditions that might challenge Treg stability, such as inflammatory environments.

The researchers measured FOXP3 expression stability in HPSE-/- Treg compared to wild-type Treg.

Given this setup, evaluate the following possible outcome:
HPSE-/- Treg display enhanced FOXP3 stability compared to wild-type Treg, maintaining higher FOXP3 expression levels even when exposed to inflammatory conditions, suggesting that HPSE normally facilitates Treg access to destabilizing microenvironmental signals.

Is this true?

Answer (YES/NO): NO